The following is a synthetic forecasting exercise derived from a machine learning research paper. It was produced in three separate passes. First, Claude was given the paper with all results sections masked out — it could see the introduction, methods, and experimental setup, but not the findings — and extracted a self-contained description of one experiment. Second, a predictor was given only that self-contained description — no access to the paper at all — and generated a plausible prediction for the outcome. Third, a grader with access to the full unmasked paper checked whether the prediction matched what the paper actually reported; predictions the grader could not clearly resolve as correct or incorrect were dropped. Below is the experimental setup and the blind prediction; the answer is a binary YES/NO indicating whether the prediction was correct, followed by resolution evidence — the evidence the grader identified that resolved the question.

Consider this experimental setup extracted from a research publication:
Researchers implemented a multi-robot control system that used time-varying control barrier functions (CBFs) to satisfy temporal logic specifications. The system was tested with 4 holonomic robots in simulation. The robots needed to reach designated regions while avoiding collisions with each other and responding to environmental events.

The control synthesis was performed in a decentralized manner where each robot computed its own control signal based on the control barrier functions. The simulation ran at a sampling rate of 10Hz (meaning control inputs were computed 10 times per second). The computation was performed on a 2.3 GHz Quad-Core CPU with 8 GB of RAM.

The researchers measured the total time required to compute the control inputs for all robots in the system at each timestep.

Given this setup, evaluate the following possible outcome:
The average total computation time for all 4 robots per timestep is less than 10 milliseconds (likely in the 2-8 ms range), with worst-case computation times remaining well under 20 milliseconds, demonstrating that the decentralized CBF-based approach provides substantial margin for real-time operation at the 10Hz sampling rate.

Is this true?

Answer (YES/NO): NO